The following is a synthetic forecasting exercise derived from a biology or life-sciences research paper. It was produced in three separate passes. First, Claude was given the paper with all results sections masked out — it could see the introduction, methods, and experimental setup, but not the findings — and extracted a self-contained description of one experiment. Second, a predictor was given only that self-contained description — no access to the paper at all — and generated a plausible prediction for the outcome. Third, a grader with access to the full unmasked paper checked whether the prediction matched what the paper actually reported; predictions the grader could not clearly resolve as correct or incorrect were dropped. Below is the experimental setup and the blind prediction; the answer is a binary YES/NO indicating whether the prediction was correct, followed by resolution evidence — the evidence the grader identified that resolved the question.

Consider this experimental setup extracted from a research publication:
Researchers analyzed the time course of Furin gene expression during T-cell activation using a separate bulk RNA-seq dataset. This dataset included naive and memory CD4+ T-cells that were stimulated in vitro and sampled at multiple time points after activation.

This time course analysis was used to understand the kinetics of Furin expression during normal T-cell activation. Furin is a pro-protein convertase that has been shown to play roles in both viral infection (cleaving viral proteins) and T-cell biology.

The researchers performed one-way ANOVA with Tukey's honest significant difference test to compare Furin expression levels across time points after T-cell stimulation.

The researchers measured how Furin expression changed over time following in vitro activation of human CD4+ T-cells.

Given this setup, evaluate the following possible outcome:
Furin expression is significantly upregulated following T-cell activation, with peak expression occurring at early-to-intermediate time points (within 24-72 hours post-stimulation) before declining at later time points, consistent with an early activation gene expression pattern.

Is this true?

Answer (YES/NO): NO